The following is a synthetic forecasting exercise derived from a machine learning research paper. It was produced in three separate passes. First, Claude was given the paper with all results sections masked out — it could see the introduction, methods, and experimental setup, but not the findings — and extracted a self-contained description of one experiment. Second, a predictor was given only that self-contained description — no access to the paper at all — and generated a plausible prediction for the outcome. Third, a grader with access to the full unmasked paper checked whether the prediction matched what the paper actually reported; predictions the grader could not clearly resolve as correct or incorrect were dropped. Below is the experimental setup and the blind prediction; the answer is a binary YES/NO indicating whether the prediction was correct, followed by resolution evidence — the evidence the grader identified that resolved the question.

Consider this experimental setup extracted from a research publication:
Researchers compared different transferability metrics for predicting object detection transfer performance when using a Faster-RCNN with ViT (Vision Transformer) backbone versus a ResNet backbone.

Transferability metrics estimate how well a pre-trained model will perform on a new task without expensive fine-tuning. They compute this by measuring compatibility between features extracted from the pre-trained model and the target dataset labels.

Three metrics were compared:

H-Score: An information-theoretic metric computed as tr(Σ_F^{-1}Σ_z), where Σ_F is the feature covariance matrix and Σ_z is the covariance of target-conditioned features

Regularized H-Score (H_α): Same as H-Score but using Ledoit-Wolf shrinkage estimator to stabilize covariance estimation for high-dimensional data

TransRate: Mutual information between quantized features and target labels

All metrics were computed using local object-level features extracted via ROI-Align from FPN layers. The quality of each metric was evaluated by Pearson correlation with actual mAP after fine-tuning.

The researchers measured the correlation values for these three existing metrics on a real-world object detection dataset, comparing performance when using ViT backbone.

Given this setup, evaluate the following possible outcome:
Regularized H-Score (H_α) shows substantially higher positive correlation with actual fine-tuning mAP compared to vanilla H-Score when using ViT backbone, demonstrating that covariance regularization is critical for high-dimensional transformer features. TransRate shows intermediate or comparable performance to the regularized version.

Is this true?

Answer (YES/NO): NO